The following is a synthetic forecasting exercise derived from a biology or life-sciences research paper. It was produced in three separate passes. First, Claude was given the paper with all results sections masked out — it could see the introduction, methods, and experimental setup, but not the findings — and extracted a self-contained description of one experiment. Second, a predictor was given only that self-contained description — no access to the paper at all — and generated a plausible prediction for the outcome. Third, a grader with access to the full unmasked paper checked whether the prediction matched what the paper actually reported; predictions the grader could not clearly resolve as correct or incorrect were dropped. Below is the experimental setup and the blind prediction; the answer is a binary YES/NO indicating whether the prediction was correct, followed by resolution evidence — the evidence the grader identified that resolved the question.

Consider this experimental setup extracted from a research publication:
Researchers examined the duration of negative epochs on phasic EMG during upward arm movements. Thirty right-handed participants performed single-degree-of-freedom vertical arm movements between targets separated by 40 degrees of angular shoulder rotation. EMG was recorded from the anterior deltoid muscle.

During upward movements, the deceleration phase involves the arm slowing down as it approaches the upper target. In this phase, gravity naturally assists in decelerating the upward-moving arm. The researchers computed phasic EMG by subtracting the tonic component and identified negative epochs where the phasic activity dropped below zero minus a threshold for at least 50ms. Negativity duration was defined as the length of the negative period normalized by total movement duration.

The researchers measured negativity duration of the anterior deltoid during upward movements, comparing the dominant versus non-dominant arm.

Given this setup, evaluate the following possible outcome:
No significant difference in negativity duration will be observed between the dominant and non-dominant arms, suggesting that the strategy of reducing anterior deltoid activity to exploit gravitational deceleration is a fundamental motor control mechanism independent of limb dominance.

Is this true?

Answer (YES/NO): YES